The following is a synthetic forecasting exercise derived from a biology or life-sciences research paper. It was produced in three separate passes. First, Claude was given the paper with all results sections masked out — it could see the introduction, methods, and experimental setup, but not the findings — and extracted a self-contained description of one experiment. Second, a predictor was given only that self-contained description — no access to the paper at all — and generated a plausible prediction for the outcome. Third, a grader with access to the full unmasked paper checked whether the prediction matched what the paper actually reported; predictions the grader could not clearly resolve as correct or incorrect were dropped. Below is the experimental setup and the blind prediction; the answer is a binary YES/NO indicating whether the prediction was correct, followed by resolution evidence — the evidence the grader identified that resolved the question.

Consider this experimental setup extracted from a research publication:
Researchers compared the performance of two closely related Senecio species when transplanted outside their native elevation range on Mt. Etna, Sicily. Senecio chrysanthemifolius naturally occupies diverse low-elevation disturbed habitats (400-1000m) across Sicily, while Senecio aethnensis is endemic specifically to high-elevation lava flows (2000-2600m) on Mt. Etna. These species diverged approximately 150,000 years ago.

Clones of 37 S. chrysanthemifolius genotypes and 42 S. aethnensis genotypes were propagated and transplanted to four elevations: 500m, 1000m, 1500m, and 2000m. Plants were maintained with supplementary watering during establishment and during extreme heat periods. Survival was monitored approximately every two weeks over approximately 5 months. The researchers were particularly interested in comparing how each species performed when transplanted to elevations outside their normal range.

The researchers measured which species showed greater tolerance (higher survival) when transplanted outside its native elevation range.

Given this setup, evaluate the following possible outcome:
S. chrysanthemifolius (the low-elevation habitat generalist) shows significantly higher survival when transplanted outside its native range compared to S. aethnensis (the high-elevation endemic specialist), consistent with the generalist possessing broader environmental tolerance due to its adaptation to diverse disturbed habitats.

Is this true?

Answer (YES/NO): YES